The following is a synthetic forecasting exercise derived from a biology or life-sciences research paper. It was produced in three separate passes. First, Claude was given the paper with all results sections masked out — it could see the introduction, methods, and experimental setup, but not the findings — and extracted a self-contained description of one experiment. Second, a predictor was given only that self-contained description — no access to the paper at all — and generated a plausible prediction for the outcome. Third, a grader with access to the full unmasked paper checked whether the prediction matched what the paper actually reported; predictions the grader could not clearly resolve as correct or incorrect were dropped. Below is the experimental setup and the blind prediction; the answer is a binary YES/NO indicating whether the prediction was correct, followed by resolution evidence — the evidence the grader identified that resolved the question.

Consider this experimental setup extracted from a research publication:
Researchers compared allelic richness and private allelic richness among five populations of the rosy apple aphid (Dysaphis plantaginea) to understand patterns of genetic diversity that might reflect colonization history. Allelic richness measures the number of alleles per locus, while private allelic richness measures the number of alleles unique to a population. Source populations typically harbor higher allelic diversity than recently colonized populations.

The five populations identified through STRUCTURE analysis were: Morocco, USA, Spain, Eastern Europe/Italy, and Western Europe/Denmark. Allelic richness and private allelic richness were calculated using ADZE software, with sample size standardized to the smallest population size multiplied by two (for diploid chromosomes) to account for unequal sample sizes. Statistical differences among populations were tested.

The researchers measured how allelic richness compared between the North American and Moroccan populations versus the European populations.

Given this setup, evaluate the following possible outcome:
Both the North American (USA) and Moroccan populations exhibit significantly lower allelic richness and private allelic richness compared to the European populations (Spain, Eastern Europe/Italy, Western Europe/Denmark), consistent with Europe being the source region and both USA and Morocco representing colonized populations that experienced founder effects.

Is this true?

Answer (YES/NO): YES